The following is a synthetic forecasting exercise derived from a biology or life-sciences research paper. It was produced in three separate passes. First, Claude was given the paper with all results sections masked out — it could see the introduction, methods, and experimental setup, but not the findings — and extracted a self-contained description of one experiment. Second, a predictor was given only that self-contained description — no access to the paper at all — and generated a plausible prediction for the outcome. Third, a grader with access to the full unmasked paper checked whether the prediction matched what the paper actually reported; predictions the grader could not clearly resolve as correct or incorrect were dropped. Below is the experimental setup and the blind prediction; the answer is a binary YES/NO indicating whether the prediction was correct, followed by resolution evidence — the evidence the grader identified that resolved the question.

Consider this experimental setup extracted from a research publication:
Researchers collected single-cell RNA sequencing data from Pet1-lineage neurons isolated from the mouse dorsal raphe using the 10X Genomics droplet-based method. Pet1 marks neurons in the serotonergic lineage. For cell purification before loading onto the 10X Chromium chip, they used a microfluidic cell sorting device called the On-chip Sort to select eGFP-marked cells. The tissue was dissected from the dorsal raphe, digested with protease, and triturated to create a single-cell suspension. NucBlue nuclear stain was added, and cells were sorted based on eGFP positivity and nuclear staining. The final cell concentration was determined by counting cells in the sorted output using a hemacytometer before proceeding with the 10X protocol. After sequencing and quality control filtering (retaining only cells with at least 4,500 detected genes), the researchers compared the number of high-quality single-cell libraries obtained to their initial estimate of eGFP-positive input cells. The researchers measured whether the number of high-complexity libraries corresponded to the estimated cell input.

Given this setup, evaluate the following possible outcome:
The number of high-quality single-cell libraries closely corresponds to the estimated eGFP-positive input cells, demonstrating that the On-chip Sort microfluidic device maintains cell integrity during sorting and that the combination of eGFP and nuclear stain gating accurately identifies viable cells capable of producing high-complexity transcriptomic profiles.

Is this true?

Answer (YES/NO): YES